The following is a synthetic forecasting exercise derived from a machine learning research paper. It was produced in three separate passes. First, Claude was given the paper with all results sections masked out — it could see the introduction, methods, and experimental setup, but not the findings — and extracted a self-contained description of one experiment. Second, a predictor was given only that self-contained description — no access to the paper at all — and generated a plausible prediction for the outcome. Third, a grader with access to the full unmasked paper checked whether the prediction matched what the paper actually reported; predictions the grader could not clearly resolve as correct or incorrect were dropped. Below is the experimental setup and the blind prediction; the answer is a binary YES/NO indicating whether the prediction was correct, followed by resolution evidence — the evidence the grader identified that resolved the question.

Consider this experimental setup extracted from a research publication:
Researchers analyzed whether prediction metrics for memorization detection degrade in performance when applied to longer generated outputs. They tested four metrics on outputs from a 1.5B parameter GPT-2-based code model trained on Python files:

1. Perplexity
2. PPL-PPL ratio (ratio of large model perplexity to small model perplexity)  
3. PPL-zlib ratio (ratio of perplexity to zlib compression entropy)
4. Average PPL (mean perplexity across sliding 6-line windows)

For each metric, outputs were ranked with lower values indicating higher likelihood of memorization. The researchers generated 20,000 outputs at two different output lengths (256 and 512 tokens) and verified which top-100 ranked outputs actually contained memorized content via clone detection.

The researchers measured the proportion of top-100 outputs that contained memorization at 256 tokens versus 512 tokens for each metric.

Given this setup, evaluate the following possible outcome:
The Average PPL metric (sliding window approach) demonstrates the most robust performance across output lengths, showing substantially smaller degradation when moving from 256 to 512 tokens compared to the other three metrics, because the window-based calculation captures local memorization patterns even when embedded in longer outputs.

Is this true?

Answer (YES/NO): NO